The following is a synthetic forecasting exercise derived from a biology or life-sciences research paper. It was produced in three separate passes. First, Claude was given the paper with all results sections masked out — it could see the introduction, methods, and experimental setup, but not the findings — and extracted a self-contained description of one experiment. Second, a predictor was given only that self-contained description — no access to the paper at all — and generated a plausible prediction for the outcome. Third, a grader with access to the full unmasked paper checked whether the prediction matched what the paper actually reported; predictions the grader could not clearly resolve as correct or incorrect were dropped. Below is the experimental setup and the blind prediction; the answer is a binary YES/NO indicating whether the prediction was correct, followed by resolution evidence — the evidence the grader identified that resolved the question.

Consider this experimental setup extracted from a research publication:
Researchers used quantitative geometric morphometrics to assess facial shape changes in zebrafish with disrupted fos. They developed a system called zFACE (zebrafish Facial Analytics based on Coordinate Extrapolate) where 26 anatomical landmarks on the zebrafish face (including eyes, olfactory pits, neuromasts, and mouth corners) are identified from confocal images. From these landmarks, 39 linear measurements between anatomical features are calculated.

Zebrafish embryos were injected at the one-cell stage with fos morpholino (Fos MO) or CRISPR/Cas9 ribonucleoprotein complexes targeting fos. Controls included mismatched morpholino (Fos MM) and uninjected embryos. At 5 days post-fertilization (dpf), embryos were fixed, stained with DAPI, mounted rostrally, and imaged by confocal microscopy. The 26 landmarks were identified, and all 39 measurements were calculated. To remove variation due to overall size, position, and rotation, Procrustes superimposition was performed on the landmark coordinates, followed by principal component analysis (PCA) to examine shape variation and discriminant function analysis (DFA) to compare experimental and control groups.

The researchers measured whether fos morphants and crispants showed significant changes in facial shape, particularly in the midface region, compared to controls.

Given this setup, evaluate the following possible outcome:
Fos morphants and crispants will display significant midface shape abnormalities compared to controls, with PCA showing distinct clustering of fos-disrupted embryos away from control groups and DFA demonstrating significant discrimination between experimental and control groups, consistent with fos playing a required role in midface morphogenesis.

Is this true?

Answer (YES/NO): YES